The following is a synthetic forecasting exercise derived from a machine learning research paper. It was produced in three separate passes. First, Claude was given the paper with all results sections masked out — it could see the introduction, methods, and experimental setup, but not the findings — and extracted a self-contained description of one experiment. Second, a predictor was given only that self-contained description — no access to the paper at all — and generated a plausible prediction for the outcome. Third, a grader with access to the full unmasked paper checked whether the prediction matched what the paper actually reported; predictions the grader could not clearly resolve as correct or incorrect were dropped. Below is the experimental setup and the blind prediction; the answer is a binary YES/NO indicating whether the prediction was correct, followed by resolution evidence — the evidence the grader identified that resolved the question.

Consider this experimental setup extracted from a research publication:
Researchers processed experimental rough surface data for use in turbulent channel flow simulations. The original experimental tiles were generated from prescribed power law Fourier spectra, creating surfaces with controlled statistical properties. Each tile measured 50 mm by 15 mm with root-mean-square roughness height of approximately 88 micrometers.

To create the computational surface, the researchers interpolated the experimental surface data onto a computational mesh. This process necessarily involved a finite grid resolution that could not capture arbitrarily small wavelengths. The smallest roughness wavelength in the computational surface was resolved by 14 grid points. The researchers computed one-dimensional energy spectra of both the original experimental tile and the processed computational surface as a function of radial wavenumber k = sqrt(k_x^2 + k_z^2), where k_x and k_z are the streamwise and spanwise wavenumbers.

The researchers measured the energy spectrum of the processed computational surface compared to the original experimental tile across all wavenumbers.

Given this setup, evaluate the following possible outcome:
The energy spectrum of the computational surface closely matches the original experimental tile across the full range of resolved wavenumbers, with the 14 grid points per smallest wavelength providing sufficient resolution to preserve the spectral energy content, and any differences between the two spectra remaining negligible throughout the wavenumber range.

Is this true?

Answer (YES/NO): NO